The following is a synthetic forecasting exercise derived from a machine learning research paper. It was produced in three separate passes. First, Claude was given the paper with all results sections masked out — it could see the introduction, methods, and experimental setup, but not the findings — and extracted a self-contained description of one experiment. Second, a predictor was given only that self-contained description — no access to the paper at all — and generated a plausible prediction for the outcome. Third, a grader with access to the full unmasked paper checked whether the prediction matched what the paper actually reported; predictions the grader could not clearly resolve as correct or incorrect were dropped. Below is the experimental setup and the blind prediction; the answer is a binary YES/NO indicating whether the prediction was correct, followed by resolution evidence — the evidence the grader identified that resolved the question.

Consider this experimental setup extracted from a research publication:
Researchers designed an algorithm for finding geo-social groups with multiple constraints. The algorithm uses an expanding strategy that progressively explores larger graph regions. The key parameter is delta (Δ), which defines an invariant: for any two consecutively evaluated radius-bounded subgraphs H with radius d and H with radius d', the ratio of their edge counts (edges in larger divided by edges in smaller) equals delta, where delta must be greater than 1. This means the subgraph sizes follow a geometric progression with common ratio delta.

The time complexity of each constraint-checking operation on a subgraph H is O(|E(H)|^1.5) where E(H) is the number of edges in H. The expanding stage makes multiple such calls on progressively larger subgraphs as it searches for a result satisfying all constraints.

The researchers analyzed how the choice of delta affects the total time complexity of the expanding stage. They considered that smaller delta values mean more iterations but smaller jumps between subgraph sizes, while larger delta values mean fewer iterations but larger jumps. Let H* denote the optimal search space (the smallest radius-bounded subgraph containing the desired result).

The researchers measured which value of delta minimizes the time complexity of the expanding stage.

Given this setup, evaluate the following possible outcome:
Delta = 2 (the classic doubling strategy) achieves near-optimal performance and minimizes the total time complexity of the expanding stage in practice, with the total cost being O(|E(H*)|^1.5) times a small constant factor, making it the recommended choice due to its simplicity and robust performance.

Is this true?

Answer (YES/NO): YES